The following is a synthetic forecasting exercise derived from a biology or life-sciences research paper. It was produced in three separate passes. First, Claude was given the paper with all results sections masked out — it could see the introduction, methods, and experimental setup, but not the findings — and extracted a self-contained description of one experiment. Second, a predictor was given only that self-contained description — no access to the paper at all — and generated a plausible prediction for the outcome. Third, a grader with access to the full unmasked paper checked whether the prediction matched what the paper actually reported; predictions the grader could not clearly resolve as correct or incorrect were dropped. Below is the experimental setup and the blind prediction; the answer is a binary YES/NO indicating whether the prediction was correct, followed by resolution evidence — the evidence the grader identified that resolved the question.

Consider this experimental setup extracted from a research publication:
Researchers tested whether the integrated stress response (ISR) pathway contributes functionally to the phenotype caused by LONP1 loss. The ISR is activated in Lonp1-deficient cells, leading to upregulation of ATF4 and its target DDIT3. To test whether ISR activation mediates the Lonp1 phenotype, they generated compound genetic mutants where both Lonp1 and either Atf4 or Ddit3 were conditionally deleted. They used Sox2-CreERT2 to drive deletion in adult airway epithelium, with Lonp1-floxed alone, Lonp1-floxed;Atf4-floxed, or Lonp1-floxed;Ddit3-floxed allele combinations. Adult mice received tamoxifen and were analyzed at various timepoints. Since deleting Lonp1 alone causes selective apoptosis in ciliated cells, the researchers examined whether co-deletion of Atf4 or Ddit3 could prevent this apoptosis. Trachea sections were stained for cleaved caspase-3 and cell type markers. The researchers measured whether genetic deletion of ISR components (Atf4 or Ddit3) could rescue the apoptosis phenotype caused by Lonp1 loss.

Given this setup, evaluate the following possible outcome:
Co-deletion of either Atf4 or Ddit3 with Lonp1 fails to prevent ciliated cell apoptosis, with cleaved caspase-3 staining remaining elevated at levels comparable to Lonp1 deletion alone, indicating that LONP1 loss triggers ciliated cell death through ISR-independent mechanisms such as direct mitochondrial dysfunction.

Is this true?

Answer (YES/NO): NO